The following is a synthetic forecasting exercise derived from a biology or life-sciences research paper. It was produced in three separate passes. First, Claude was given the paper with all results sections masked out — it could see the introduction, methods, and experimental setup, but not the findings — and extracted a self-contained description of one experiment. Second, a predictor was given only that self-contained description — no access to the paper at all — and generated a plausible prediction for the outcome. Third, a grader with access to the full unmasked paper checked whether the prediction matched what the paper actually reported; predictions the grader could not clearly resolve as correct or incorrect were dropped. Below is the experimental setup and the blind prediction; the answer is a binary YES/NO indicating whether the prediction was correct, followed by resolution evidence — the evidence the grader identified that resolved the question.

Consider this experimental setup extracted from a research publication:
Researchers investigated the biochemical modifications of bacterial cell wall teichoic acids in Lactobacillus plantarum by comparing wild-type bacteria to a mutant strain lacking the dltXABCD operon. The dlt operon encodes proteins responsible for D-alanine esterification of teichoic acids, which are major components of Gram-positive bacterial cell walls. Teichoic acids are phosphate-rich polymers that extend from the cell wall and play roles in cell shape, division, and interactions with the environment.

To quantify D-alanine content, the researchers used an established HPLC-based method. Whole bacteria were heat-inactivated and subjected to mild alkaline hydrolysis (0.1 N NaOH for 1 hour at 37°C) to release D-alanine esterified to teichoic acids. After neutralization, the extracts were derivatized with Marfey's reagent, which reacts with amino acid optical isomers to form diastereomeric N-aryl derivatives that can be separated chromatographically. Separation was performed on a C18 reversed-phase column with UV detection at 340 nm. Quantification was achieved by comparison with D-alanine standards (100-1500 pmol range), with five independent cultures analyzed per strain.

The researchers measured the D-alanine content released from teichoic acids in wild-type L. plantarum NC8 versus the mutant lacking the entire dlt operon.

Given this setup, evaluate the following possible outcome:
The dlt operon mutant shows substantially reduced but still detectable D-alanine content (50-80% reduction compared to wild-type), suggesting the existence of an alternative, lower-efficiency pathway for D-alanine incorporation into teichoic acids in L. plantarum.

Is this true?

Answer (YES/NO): NO